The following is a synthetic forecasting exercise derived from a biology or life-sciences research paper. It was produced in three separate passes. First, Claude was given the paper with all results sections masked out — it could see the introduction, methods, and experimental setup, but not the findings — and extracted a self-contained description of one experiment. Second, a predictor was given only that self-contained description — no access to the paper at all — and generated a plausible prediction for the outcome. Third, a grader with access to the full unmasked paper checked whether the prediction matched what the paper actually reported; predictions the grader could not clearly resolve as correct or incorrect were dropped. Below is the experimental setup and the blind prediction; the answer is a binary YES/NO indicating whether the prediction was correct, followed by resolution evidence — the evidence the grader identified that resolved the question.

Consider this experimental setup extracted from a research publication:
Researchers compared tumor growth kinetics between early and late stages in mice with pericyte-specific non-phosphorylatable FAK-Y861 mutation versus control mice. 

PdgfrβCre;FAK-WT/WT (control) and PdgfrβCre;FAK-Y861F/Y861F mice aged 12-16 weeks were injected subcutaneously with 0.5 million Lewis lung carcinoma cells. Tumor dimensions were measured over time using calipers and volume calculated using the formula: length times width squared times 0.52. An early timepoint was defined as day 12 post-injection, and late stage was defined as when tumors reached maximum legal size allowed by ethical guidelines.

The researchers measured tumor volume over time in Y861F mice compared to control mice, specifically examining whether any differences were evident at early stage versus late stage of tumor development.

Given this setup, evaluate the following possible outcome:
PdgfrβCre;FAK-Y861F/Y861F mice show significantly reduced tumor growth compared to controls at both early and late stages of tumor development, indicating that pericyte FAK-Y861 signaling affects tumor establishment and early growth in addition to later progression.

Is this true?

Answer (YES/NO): NO